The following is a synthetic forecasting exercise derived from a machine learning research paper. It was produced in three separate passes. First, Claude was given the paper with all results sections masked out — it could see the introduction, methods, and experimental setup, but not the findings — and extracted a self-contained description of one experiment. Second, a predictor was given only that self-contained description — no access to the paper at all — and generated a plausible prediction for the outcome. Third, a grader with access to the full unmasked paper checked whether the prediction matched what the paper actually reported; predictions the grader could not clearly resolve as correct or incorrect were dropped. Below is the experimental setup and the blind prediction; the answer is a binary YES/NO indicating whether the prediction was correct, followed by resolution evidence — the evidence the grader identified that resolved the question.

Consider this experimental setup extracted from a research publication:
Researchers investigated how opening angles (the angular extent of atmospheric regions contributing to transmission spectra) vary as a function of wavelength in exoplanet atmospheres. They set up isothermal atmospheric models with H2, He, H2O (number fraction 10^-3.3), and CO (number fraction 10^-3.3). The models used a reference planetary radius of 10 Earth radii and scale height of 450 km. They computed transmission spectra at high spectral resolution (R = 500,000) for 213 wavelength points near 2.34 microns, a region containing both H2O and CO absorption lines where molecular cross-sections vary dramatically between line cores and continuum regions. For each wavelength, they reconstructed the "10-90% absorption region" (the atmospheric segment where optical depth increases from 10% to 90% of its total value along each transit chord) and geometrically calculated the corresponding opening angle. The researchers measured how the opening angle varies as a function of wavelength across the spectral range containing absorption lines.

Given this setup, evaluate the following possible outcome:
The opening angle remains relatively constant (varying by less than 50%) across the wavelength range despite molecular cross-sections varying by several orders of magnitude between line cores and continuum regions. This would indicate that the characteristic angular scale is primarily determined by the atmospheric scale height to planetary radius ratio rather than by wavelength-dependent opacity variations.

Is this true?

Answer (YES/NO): YES